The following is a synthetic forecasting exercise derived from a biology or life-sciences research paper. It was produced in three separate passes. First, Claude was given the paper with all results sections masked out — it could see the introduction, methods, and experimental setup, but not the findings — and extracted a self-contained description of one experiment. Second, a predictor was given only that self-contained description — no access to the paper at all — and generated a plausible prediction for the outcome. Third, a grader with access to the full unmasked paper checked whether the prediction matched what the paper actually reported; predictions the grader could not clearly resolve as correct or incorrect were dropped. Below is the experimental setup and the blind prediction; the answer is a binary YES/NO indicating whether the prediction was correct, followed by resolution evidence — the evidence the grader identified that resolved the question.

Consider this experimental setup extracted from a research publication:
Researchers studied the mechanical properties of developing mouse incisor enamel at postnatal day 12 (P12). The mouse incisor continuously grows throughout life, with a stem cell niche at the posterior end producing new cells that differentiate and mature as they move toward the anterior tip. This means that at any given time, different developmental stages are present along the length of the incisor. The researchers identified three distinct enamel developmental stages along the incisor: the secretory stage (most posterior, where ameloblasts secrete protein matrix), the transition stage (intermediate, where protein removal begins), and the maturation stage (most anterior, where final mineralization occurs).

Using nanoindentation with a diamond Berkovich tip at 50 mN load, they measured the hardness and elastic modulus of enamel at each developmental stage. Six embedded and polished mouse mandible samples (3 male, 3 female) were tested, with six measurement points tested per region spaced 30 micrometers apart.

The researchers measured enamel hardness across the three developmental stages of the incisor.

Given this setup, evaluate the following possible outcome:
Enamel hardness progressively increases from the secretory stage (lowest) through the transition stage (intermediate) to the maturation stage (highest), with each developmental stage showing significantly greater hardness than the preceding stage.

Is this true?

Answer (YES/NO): NO